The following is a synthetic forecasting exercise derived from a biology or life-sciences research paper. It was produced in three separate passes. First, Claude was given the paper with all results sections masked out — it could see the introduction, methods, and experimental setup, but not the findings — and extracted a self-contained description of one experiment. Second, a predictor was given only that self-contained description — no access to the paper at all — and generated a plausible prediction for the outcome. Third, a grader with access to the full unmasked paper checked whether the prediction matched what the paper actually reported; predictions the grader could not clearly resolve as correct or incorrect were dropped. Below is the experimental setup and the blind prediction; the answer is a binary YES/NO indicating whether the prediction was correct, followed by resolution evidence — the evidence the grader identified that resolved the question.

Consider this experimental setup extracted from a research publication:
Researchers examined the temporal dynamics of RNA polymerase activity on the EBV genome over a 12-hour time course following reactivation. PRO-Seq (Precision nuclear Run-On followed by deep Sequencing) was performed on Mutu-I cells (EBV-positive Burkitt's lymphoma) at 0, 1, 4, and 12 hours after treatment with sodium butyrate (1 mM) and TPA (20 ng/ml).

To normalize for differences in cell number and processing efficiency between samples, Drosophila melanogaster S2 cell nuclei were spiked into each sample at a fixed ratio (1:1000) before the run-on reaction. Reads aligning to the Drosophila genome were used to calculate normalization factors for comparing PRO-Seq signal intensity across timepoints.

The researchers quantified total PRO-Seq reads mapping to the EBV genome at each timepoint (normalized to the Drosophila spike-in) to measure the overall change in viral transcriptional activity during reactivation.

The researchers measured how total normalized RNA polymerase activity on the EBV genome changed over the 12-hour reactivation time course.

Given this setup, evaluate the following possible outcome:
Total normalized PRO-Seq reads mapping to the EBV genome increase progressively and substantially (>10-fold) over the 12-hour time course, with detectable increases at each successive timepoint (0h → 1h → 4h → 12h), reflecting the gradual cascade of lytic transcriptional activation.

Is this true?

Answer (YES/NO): NO